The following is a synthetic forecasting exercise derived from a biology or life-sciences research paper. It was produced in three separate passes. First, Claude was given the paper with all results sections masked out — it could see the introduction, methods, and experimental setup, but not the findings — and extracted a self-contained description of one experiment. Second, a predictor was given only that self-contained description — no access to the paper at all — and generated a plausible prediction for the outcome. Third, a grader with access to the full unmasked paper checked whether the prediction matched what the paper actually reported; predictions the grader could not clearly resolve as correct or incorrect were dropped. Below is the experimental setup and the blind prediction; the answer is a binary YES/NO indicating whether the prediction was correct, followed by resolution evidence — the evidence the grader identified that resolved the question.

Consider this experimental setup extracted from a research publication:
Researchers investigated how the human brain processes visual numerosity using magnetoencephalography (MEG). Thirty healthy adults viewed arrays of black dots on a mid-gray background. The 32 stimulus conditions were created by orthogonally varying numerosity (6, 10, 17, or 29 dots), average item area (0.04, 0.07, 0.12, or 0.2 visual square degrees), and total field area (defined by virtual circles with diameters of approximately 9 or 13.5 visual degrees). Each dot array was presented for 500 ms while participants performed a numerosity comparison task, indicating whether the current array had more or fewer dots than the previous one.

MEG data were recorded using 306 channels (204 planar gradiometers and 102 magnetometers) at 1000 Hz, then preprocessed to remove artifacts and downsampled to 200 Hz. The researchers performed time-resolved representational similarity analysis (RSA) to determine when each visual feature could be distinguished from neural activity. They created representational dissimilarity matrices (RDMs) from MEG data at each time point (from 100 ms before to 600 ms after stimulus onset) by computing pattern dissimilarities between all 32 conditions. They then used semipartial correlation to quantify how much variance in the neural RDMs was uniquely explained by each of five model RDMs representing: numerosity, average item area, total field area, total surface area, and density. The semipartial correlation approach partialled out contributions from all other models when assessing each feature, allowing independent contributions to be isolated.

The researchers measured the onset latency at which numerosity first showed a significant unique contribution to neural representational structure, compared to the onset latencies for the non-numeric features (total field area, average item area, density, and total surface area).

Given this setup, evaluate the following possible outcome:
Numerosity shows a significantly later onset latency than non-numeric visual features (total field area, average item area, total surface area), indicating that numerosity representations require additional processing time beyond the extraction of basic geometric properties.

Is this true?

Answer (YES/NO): NO